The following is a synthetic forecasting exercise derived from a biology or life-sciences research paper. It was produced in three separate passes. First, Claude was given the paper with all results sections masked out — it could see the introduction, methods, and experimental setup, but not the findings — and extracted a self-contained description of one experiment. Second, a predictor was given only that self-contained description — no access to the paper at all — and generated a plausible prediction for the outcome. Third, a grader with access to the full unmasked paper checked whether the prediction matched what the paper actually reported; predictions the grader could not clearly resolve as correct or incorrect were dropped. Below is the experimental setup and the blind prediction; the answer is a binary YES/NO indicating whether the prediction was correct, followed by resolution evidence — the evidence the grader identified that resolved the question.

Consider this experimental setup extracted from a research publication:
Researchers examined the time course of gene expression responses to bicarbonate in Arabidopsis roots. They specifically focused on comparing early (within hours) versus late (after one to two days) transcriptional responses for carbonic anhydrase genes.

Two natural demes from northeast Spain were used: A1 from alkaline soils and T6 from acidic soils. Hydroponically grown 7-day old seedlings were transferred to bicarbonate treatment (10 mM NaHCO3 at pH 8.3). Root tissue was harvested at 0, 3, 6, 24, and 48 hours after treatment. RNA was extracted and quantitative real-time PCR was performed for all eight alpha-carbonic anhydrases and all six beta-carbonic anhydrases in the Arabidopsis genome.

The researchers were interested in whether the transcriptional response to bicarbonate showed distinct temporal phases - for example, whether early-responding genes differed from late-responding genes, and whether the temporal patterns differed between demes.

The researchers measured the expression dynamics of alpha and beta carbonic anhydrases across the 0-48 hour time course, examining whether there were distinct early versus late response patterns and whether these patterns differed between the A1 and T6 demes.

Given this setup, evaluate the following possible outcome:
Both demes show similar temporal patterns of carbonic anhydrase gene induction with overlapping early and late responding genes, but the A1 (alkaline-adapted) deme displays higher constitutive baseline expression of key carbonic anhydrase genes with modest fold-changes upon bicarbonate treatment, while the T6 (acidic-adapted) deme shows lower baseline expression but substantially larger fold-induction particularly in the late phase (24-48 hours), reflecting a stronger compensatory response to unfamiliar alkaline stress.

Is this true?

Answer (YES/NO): NO